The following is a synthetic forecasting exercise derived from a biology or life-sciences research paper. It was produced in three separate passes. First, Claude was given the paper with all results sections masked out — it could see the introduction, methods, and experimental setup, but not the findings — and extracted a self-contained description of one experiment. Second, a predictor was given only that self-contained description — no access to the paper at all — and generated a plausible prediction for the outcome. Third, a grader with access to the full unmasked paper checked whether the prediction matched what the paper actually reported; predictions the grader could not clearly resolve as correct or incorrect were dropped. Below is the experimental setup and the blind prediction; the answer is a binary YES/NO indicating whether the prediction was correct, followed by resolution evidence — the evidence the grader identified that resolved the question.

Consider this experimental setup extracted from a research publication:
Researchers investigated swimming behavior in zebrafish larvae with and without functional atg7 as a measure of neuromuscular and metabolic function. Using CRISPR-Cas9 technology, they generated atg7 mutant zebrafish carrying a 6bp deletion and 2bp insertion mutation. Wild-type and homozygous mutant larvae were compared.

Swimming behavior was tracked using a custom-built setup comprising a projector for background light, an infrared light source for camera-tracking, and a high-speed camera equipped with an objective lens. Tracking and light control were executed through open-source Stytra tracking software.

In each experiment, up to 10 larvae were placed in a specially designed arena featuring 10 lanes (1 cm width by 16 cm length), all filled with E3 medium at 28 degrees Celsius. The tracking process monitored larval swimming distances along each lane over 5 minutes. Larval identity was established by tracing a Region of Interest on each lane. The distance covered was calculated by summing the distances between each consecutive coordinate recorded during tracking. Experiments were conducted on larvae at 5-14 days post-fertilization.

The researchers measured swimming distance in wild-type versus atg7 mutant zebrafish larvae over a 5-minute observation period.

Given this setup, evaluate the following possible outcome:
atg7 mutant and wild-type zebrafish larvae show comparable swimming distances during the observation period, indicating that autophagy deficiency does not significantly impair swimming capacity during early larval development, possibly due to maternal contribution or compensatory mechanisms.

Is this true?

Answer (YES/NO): NO